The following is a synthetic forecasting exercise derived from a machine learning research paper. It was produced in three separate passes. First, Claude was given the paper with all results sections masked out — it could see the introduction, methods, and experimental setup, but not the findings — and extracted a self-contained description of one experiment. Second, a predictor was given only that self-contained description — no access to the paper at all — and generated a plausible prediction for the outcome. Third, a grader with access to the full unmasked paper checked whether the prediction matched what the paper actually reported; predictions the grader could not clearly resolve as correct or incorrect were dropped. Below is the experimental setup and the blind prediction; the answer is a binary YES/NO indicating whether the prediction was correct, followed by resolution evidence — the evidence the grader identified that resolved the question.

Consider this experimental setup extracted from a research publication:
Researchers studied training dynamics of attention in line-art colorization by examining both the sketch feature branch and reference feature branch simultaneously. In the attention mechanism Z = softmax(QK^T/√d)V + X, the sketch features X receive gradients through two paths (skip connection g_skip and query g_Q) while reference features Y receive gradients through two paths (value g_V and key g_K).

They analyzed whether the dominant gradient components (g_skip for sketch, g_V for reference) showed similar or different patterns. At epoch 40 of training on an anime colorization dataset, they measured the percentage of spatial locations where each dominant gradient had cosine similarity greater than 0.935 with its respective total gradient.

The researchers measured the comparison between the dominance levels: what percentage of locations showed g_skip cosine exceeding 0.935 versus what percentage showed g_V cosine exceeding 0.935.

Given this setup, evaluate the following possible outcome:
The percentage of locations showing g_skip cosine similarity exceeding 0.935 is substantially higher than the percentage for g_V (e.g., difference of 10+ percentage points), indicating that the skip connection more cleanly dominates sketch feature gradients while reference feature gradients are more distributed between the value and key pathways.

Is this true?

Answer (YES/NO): YES